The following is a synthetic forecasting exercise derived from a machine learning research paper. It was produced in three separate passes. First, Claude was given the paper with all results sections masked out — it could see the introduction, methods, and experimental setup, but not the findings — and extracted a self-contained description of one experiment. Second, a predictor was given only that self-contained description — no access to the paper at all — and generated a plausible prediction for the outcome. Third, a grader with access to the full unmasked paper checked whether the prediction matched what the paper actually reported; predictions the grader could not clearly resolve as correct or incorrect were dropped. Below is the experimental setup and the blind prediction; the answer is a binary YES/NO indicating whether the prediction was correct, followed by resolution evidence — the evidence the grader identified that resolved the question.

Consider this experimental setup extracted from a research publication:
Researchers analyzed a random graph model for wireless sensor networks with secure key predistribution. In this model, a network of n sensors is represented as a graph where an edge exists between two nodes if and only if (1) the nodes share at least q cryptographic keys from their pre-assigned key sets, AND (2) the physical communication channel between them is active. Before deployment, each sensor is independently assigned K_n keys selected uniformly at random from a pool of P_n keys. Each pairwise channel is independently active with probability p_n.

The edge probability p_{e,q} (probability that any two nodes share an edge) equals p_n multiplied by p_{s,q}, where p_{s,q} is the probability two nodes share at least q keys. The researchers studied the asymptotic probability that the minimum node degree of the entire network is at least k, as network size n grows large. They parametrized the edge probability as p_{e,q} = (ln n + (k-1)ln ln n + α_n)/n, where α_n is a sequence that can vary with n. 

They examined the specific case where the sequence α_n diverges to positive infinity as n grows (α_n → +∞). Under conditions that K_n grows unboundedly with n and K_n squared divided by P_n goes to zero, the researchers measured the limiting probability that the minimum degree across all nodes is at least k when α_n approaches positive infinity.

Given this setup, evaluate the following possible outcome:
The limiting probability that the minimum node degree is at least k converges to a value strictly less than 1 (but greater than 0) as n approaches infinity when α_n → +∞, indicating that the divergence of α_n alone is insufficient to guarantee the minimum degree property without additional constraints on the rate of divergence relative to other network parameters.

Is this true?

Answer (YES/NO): NO